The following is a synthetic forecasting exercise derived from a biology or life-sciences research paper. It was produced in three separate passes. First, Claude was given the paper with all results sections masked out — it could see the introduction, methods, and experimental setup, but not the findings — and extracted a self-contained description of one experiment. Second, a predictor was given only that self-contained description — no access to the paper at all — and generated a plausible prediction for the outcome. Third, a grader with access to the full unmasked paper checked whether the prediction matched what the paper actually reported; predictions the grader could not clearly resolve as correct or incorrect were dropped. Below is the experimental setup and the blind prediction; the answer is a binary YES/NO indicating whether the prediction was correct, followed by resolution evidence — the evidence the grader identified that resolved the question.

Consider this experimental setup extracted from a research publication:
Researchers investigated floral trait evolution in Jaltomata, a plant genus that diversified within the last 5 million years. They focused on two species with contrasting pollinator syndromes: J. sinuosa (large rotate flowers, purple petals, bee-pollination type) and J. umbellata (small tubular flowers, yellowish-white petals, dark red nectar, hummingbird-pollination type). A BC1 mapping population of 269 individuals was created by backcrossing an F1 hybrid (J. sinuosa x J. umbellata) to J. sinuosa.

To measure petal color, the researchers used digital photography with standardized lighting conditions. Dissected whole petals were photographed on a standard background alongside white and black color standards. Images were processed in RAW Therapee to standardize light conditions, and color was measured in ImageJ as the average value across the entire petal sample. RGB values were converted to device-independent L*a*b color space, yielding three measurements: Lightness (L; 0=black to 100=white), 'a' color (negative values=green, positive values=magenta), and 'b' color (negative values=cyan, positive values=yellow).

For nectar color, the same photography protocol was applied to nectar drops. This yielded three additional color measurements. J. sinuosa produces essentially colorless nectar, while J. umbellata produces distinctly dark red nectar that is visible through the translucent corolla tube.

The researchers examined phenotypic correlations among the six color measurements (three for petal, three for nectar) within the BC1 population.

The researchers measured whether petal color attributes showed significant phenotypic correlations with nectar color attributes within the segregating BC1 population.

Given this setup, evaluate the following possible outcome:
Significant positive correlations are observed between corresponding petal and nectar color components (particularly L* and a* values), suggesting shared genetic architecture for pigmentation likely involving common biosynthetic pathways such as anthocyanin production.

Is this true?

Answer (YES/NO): NO